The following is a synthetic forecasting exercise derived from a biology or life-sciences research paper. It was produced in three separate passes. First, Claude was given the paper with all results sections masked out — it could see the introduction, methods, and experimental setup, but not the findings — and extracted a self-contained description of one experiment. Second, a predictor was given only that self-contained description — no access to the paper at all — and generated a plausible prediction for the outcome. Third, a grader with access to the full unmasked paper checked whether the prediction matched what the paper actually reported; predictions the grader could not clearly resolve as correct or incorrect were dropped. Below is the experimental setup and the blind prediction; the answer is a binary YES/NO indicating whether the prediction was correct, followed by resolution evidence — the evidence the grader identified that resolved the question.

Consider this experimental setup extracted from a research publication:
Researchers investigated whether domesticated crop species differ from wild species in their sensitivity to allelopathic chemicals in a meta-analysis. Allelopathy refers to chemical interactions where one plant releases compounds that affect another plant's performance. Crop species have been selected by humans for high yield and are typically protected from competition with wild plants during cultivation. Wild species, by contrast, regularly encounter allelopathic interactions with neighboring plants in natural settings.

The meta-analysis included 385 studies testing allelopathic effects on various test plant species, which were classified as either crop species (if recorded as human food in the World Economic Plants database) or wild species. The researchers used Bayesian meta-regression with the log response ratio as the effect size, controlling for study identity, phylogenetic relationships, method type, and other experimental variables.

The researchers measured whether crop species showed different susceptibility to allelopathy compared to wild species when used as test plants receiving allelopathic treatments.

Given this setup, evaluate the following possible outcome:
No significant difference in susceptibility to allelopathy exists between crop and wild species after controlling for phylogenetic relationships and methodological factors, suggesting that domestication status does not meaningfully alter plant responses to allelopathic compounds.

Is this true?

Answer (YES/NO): YES